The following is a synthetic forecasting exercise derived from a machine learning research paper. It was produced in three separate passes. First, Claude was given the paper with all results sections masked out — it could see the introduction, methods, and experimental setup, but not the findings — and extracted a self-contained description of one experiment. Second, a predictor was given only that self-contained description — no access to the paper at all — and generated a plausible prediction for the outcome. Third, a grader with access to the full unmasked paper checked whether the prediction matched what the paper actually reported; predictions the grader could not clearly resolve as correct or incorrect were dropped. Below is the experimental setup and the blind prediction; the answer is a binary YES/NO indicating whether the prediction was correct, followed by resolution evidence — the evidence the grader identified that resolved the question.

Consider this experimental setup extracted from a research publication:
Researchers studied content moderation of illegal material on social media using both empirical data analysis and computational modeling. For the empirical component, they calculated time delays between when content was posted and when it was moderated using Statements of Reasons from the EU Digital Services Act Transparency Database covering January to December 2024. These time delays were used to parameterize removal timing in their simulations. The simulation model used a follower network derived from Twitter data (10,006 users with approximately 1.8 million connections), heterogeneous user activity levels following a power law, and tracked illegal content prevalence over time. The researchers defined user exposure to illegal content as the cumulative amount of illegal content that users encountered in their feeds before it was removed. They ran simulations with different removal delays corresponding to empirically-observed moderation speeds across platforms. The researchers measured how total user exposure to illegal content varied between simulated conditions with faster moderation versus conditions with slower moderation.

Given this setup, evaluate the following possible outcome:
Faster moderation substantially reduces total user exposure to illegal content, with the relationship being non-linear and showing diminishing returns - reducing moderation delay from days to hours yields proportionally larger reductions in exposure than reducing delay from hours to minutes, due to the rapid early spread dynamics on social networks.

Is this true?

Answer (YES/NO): YES